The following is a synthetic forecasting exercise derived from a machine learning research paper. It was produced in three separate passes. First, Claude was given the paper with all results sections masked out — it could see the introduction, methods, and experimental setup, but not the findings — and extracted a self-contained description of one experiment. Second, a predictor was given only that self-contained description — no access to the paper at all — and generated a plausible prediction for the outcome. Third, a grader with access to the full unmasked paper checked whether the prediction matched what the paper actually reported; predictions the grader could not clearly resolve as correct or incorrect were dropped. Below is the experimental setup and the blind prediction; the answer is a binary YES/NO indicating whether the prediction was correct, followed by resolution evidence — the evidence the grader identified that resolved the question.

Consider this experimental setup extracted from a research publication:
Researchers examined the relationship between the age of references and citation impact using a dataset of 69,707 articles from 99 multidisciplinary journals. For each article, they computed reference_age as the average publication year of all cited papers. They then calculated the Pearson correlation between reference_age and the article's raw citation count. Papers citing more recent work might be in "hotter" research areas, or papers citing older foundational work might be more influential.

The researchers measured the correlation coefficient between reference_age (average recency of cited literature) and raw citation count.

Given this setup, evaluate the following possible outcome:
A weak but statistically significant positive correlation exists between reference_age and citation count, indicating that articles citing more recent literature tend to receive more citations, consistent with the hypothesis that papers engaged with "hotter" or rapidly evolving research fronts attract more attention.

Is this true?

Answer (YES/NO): NO